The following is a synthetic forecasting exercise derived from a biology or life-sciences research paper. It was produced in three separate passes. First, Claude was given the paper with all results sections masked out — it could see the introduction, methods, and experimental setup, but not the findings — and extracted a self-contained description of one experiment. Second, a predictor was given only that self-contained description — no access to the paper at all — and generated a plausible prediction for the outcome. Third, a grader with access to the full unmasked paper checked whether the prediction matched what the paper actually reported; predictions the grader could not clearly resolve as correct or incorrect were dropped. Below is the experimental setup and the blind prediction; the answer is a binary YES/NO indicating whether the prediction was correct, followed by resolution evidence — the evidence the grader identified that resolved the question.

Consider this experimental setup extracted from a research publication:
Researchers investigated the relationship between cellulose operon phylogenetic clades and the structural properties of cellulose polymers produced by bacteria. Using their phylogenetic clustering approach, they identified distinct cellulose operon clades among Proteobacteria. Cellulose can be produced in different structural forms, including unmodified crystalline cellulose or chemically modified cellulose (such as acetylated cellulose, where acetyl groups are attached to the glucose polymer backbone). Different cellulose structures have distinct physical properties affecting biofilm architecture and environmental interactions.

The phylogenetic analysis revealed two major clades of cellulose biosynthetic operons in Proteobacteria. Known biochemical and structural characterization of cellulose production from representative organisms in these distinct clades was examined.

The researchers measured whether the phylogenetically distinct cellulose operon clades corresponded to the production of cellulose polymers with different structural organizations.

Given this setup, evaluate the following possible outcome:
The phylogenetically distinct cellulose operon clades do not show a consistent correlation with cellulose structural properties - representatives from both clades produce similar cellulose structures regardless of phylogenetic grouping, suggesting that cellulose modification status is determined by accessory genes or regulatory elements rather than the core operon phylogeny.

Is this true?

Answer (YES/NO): NO